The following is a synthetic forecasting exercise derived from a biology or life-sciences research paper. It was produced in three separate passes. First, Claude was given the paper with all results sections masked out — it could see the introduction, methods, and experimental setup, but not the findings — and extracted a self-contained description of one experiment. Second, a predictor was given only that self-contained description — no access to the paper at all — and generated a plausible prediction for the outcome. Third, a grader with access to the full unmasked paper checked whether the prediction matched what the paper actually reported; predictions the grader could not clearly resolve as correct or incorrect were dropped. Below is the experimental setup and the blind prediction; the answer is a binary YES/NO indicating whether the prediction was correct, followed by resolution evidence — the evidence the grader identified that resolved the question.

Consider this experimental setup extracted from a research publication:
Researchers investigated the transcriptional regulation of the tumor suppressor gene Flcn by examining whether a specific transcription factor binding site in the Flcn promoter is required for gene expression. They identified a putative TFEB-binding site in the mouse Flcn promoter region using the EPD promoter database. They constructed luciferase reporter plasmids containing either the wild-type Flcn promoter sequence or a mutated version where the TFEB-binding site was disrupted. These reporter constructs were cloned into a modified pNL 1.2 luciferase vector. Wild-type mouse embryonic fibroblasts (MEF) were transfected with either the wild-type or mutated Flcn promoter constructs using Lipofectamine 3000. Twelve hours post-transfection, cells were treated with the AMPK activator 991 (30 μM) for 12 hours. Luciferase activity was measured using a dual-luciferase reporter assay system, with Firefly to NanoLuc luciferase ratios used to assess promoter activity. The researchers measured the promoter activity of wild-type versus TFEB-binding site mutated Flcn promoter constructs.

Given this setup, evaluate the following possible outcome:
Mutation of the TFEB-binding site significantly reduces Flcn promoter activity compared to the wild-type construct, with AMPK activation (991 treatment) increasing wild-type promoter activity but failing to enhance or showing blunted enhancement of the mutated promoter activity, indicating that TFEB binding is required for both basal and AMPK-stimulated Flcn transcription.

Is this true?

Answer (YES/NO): NO